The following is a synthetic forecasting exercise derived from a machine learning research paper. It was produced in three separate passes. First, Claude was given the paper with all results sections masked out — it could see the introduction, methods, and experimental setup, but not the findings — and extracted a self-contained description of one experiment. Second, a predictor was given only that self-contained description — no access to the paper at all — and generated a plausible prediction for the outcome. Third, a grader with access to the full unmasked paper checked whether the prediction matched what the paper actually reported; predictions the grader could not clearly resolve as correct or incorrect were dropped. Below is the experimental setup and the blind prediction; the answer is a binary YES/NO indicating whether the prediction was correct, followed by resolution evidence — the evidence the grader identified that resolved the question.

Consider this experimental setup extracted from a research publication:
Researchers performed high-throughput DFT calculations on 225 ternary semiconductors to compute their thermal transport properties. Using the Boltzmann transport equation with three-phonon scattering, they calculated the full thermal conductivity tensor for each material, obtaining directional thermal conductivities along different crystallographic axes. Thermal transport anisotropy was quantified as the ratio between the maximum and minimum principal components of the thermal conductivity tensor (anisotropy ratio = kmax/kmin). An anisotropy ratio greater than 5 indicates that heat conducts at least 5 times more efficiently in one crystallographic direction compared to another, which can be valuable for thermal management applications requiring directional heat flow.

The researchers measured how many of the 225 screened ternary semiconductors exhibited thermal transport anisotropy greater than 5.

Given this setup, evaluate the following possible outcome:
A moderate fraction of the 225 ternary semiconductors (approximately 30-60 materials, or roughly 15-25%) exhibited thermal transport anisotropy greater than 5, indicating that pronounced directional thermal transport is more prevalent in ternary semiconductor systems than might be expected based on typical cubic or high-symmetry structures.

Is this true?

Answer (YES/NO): NO